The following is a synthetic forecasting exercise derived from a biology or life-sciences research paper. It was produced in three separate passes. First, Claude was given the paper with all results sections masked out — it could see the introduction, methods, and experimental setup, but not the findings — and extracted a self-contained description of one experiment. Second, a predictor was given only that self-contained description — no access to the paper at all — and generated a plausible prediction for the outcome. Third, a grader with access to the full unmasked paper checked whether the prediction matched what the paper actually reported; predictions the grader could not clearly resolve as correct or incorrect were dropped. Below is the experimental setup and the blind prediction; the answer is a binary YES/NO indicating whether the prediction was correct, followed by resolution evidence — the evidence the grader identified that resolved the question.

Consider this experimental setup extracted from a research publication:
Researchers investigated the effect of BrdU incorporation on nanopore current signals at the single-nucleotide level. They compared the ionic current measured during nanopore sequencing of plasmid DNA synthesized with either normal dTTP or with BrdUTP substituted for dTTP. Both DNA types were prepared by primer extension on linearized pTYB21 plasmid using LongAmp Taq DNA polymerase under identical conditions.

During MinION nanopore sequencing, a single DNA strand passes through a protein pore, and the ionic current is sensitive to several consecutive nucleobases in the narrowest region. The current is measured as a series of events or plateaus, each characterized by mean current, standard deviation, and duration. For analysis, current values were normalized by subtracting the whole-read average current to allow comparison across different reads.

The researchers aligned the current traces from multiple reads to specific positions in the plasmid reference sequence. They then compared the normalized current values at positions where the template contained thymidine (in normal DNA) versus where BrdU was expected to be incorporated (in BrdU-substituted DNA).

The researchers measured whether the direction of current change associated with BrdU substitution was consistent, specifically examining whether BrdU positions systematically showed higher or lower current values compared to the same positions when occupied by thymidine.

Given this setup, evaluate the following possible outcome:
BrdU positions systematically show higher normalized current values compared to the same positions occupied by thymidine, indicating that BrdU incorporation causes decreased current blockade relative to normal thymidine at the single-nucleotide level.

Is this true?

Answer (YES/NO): YES